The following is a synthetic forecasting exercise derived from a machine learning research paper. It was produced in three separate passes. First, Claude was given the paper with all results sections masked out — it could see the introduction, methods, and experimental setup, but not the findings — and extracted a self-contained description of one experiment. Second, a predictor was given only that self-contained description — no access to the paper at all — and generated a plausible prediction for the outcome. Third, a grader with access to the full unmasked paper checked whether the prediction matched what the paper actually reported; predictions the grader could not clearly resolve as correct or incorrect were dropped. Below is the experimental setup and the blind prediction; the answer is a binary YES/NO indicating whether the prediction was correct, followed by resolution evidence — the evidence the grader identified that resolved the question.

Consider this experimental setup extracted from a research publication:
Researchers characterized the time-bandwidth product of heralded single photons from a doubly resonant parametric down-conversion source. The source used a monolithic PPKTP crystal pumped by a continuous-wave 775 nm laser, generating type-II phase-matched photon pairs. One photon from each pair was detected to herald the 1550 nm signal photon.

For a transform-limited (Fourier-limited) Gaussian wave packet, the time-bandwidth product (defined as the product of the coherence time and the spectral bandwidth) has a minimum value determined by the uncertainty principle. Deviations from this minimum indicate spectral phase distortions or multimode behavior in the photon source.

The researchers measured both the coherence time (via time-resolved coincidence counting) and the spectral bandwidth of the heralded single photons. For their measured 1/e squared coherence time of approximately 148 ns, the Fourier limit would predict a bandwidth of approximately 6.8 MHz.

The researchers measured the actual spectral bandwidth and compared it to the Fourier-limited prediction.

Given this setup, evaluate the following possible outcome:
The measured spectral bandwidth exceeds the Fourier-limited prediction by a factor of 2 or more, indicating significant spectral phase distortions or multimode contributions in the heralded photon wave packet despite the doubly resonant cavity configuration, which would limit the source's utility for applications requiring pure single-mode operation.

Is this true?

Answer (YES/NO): NO